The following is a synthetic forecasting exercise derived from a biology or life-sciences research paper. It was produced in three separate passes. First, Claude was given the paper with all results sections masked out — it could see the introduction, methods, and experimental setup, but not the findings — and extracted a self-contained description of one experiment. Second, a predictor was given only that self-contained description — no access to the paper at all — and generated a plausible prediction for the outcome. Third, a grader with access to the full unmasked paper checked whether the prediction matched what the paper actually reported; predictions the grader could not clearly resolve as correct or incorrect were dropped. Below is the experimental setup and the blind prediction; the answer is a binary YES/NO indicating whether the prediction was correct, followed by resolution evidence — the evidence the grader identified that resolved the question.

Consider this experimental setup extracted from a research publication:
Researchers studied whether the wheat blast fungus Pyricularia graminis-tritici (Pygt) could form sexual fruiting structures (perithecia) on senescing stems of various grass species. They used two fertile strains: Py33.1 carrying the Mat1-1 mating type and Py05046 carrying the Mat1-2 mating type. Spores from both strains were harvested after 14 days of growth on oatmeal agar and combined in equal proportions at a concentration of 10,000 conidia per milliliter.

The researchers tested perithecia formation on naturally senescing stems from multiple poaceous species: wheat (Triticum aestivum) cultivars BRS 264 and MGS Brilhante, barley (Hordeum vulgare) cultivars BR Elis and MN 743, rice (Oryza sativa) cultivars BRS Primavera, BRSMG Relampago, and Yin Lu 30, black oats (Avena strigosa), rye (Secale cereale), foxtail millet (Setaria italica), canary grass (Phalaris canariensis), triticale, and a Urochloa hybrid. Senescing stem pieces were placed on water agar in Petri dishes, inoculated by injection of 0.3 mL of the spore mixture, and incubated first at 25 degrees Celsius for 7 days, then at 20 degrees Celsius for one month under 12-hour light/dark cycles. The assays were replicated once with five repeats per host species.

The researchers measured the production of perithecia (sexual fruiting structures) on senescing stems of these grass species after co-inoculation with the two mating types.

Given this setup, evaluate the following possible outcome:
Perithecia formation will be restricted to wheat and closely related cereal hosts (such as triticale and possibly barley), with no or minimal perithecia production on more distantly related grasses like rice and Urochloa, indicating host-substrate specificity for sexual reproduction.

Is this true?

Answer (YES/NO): NO